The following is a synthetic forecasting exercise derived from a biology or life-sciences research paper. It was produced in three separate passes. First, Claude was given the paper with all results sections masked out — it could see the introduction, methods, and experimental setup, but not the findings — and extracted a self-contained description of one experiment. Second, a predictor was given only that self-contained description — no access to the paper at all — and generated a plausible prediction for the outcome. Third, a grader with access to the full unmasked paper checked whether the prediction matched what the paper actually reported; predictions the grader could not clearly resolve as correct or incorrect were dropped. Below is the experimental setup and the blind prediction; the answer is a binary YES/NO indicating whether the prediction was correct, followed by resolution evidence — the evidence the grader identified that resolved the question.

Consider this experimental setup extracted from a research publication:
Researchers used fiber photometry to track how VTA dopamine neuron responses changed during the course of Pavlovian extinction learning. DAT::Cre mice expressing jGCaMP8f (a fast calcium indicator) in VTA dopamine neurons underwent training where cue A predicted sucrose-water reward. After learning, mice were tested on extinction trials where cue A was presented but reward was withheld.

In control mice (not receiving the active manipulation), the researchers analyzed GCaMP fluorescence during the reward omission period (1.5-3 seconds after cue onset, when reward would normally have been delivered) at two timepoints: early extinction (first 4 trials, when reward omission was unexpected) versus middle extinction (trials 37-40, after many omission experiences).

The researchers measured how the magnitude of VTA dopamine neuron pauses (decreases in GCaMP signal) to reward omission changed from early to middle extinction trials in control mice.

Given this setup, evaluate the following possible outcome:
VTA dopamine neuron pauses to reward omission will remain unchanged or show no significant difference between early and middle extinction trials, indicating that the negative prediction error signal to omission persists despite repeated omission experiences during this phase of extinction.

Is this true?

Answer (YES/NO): NO